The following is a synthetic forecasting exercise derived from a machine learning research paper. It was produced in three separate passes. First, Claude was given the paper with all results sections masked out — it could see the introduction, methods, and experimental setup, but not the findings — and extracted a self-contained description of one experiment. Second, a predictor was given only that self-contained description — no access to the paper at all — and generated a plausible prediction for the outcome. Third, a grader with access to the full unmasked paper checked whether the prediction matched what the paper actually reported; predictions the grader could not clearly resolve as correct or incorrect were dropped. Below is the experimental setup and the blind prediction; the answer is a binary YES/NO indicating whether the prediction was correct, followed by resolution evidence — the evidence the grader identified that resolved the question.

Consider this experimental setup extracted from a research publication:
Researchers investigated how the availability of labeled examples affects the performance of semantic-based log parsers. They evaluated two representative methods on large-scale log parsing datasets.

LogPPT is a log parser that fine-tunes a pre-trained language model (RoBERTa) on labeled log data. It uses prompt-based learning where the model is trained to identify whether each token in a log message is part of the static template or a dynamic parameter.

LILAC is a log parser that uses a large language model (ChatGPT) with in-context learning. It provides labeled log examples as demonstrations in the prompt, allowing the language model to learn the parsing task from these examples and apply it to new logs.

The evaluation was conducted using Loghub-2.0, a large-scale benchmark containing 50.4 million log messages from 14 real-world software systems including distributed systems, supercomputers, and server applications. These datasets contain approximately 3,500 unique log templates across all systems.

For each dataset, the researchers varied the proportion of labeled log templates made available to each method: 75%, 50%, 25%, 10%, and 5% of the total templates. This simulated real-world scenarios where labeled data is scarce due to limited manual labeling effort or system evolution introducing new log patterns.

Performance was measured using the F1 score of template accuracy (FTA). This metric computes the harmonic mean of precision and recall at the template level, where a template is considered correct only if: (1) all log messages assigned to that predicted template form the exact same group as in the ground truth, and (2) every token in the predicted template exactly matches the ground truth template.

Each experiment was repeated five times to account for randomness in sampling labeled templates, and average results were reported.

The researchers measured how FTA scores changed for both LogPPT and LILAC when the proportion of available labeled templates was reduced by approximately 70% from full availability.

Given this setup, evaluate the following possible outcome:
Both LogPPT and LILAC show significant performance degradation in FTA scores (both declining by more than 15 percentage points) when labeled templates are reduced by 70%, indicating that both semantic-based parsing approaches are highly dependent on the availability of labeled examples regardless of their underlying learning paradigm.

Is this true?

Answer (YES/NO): NO